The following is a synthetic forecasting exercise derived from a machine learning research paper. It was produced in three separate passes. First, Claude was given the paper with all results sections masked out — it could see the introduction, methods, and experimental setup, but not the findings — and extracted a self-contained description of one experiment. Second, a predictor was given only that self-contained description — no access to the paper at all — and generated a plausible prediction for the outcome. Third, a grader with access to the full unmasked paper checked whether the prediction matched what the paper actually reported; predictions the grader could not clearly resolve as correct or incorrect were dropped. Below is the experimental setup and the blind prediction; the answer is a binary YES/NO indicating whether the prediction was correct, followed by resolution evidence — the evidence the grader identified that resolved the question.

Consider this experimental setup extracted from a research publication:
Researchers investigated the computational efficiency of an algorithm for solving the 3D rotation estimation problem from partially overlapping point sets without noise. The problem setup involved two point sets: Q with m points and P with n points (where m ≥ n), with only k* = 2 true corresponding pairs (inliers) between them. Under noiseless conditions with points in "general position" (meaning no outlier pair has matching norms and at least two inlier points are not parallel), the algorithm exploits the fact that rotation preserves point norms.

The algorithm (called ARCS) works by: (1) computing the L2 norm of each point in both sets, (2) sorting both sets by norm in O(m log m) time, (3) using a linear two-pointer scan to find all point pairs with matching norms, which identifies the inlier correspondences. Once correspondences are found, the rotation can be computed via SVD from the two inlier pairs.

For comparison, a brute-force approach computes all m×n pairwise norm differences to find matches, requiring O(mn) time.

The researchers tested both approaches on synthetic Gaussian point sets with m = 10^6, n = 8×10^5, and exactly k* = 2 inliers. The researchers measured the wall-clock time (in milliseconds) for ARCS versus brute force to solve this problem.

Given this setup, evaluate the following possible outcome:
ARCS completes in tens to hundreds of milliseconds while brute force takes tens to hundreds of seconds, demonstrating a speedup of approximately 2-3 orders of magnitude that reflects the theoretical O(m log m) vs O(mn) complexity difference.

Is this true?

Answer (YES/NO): NO